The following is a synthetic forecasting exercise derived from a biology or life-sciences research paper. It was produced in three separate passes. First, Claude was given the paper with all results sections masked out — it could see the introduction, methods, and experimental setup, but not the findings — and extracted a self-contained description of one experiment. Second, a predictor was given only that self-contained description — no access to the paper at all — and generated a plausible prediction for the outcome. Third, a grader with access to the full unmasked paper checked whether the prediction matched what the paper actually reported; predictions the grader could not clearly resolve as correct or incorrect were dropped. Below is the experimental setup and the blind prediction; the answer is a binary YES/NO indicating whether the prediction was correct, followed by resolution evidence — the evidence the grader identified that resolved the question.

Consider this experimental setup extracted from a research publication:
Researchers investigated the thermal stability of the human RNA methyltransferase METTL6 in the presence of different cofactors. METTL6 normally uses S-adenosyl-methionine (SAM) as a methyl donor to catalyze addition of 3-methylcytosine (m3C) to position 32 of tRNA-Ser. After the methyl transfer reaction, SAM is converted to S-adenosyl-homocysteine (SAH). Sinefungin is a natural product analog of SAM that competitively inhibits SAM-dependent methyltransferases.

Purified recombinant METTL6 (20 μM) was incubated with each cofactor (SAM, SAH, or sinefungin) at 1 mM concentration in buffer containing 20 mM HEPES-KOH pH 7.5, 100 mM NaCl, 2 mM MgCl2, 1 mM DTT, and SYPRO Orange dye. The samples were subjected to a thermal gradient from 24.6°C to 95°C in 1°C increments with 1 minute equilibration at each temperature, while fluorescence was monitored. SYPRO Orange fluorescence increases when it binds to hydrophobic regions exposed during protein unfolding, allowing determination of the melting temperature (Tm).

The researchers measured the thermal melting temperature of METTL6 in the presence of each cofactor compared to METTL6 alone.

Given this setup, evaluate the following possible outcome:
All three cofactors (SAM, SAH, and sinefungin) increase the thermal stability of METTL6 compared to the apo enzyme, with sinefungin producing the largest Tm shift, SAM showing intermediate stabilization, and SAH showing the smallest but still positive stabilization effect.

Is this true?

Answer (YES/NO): NO